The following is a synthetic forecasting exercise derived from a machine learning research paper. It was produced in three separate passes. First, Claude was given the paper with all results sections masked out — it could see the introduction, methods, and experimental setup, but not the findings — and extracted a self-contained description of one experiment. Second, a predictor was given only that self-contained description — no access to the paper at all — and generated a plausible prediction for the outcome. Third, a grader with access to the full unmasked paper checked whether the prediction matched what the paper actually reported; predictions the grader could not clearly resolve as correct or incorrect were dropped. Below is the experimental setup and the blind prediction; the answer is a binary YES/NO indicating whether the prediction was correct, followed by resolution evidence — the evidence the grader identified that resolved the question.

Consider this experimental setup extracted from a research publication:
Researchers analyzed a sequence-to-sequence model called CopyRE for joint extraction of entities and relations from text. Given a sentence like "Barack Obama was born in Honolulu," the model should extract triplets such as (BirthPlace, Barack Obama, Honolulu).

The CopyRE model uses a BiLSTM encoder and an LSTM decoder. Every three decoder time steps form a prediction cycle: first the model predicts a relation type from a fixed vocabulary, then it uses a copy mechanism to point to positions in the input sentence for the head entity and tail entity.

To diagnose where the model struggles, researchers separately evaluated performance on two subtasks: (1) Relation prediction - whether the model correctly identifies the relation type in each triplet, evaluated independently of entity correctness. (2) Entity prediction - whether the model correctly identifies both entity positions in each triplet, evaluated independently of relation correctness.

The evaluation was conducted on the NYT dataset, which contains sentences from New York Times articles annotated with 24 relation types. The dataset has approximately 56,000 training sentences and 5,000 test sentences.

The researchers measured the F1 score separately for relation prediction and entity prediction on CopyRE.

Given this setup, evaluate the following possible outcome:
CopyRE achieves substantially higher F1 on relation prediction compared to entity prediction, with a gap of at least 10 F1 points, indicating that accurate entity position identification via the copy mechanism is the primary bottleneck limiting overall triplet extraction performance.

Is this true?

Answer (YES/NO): YES